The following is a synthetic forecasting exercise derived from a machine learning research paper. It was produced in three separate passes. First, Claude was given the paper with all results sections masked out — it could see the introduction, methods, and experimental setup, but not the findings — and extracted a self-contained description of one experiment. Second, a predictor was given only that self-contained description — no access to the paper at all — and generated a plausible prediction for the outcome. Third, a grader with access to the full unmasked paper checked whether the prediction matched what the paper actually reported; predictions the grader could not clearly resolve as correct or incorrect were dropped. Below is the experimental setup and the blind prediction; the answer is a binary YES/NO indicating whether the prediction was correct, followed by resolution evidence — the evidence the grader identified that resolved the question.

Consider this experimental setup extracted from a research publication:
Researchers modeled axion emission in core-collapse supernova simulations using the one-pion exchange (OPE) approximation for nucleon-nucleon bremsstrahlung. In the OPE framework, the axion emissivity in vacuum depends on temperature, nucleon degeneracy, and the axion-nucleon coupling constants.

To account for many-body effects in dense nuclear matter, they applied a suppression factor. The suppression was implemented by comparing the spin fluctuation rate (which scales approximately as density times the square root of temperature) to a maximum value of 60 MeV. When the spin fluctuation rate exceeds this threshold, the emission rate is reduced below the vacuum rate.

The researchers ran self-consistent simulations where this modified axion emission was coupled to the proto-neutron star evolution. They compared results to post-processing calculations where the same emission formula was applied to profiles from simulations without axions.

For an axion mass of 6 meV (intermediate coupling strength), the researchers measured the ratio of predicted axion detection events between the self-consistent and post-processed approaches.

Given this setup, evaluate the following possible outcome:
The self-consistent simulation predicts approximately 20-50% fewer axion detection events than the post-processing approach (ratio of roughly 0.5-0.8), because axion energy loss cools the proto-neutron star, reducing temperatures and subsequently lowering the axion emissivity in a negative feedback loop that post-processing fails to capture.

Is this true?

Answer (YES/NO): NO